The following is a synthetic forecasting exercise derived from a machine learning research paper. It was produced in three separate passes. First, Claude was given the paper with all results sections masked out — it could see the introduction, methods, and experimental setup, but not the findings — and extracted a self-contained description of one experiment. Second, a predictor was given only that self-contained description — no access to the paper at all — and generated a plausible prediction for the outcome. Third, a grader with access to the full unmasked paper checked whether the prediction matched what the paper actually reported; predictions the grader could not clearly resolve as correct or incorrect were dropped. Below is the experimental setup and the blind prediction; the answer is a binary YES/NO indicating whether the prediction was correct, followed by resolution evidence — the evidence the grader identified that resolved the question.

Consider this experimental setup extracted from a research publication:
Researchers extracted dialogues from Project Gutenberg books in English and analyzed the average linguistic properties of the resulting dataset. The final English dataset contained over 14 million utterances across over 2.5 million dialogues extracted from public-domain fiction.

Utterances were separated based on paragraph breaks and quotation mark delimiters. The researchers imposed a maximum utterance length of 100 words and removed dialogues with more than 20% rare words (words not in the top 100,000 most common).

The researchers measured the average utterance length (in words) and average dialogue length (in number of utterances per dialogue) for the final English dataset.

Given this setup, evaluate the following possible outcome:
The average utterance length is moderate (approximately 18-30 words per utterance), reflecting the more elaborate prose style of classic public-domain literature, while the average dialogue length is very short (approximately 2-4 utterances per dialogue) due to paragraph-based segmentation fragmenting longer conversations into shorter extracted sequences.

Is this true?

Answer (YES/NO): NO